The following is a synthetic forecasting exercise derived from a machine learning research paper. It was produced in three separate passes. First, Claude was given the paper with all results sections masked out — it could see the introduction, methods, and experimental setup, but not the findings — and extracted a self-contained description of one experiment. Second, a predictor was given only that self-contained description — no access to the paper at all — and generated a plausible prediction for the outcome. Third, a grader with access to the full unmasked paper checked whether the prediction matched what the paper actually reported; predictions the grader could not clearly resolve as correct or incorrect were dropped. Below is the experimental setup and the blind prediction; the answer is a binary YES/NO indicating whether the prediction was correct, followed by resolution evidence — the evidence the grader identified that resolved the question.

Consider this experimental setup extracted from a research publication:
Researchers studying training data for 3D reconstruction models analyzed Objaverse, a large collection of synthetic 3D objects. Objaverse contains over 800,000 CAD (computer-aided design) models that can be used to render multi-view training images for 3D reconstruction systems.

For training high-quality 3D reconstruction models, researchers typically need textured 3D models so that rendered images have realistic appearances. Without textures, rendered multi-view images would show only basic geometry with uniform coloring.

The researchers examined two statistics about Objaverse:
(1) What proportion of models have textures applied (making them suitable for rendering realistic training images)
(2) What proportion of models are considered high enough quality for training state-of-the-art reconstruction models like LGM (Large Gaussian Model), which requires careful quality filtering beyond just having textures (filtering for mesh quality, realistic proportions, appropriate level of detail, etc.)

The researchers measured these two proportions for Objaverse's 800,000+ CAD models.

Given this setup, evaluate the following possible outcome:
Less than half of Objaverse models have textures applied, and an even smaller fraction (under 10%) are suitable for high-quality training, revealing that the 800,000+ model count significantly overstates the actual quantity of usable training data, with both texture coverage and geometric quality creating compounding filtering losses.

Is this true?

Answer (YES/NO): NO